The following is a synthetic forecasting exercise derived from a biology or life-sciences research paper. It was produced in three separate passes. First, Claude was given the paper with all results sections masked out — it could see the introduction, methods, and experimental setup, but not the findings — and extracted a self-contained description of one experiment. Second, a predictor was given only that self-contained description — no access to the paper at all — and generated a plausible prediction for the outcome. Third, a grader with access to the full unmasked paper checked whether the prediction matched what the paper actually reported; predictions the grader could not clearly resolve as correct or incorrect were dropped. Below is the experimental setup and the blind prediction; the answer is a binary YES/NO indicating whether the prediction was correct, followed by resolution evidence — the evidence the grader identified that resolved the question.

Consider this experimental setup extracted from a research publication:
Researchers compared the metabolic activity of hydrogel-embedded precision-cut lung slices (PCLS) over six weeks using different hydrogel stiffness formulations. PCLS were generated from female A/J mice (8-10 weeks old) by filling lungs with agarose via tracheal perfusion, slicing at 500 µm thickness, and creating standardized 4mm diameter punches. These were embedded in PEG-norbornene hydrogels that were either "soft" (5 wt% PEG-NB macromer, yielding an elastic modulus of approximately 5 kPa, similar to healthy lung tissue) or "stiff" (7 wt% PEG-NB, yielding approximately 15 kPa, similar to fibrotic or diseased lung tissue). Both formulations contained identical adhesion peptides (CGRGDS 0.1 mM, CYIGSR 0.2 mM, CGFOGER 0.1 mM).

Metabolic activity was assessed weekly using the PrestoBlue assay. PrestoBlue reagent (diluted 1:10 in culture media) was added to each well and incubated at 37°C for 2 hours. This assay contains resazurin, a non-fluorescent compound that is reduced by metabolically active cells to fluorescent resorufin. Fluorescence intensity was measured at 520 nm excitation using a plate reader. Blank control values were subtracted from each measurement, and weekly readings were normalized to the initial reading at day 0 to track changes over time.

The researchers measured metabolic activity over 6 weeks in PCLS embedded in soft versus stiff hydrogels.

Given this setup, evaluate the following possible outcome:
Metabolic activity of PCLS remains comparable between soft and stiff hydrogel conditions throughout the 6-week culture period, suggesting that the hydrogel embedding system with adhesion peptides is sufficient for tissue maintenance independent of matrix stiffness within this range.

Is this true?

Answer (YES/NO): YES